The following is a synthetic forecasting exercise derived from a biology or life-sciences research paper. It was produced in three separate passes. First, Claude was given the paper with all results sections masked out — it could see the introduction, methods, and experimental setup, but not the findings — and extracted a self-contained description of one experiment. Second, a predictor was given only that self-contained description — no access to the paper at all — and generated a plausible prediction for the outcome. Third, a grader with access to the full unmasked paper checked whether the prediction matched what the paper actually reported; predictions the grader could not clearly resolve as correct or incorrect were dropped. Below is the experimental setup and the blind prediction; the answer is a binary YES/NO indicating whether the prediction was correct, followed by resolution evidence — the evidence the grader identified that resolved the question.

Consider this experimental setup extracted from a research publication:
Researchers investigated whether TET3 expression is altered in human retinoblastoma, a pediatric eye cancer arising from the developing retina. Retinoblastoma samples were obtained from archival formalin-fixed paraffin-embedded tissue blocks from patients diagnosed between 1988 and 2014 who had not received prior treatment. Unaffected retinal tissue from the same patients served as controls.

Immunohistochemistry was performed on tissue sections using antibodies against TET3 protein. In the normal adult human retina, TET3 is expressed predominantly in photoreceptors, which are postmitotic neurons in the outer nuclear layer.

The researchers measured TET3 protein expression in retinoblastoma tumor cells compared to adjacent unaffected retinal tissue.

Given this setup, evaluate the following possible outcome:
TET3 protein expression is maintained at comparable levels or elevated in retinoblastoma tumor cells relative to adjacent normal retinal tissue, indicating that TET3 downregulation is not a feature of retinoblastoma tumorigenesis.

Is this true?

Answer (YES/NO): NO